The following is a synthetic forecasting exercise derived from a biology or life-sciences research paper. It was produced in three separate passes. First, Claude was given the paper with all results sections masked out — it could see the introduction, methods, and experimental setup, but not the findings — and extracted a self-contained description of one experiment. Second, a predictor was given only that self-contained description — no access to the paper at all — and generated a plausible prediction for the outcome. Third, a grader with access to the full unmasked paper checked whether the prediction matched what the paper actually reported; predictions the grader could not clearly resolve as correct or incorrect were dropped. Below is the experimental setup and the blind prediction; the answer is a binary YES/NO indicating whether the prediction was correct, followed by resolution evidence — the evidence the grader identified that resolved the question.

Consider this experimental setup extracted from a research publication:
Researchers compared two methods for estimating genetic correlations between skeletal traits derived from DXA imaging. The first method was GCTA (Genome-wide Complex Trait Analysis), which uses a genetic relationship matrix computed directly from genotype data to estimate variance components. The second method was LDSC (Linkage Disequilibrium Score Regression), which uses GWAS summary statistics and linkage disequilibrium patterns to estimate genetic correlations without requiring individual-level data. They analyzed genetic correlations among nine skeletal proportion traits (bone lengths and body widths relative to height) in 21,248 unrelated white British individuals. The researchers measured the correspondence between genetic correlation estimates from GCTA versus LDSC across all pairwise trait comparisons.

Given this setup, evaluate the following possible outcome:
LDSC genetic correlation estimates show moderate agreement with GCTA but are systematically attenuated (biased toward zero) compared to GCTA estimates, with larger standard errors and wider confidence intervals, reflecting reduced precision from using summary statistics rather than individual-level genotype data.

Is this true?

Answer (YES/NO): NO